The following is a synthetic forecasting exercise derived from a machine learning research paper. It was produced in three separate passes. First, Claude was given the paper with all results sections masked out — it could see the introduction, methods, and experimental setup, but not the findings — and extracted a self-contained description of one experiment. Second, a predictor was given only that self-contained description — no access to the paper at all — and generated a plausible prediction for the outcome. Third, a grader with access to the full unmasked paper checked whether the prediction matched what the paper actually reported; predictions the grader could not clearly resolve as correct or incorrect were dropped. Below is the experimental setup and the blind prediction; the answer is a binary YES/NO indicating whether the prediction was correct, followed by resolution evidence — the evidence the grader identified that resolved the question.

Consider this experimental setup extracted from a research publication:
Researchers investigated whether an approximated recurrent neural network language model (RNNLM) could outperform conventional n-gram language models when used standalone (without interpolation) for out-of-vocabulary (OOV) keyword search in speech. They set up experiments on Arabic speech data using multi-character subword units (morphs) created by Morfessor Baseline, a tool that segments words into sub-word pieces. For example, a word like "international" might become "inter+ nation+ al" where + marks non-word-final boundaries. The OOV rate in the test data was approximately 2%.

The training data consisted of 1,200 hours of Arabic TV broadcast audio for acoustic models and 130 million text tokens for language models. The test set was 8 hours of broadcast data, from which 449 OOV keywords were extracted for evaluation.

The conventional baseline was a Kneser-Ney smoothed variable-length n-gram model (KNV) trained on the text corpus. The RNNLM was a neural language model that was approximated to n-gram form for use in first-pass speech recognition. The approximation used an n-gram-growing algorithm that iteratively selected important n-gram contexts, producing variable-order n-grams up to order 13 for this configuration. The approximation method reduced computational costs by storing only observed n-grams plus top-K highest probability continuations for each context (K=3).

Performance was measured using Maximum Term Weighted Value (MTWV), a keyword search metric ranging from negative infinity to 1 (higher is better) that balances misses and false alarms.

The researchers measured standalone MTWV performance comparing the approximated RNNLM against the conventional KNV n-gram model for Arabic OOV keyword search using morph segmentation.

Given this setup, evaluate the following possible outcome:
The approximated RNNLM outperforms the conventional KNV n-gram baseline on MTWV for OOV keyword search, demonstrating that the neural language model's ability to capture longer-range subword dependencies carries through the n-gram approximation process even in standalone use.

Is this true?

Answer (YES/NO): NO